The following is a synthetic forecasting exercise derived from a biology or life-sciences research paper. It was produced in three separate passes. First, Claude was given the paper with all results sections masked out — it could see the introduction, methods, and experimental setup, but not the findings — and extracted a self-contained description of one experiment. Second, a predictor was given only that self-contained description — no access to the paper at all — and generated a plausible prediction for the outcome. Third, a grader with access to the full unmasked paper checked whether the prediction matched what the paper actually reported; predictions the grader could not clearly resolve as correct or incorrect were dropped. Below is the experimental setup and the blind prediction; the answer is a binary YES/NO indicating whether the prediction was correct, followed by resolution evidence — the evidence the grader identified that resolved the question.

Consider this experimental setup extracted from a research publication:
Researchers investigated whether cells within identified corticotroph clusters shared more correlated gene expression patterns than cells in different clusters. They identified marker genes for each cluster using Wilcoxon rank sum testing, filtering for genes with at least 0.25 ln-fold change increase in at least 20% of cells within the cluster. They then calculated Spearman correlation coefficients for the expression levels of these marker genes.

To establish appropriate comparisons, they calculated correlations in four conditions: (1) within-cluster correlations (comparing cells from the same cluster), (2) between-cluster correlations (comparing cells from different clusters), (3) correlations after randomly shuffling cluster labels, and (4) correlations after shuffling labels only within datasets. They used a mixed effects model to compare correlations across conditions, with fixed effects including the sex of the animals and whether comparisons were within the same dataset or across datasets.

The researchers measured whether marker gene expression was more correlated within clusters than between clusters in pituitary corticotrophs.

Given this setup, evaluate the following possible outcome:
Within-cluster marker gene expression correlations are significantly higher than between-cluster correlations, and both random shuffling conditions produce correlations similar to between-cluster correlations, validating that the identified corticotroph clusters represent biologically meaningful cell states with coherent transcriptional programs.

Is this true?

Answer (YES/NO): NO